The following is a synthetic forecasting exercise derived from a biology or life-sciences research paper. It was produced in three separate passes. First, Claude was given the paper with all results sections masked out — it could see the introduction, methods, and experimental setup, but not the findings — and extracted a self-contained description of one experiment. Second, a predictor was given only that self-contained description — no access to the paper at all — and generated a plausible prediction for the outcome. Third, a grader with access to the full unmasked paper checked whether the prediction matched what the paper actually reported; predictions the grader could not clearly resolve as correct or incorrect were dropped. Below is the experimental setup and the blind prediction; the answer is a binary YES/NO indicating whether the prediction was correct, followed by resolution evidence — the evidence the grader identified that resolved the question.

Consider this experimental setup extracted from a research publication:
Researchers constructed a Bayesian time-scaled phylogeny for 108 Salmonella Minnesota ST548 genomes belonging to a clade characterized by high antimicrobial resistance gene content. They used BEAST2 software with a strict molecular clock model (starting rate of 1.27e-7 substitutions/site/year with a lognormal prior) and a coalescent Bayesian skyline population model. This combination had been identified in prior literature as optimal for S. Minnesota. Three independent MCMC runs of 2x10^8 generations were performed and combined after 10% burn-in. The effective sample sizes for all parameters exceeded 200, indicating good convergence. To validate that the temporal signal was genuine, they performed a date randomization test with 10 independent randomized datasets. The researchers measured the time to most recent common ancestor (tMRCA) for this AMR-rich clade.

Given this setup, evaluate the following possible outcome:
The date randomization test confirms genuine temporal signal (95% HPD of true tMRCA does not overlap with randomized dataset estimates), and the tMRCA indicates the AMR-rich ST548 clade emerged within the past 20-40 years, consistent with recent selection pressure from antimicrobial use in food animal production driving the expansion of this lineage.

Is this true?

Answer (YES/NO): NO